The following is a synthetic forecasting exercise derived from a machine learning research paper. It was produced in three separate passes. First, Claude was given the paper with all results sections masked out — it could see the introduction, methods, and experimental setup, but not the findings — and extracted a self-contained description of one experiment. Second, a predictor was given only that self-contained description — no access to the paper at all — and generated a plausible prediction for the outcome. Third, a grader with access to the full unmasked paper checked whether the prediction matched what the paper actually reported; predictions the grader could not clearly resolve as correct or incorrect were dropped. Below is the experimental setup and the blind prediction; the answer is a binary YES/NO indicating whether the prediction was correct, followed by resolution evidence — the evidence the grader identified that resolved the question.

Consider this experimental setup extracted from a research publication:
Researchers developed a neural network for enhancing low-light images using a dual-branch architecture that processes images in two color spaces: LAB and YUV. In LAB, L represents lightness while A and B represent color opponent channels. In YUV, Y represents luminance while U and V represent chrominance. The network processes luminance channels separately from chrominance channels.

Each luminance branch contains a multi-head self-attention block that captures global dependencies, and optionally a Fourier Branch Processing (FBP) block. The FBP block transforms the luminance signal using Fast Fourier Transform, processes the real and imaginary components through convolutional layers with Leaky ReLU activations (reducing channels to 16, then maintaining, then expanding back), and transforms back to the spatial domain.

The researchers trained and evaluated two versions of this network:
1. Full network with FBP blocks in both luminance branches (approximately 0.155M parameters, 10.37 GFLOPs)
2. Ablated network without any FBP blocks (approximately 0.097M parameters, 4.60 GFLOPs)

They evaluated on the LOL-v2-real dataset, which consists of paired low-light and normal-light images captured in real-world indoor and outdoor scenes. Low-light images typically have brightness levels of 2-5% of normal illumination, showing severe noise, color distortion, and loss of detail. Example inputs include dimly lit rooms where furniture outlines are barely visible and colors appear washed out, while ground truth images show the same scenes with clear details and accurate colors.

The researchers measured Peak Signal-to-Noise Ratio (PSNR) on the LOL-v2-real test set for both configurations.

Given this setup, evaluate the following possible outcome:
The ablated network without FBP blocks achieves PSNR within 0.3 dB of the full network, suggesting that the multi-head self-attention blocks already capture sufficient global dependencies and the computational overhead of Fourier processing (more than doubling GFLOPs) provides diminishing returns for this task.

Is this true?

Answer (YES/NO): NO